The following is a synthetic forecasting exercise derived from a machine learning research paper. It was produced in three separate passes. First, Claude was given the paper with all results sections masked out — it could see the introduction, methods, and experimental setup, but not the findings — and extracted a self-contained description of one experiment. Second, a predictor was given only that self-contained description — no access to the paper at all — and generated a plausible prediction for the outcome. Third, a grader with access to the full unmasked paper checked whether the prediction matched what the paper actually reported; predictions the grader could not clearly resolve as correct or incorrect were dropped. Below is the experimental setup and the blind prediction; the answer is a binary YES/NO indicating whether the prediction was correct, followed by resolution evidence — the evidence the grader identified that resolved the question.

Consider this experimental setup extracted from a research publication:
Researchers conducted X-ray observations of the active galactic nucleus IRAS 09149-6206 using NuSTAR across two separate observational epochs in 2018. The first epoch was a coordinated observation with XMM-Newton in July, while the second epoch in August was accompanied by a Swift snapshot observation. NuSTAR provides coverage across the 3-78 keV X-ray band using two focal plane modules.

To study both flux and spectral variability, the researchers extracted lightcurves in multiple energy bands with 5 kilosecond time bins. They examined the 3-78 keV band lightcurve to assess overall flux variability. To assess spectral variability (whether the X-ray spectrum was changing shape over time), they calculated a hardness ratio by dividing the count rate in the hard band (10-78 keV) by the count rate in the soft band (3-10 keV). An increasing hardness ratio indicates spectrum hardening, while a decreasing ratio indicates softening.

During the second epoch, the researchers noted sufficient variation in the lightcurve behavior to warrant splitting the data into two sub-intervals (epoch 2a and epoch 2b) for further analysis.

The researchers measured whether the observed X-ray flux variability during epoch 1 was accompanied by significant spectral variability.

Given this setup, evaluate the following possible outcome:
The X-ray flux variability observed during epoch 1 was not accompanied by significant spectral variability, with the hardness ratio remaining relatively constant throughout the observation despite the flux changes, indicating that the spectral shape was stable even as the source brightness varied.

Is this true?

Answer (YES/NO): YES